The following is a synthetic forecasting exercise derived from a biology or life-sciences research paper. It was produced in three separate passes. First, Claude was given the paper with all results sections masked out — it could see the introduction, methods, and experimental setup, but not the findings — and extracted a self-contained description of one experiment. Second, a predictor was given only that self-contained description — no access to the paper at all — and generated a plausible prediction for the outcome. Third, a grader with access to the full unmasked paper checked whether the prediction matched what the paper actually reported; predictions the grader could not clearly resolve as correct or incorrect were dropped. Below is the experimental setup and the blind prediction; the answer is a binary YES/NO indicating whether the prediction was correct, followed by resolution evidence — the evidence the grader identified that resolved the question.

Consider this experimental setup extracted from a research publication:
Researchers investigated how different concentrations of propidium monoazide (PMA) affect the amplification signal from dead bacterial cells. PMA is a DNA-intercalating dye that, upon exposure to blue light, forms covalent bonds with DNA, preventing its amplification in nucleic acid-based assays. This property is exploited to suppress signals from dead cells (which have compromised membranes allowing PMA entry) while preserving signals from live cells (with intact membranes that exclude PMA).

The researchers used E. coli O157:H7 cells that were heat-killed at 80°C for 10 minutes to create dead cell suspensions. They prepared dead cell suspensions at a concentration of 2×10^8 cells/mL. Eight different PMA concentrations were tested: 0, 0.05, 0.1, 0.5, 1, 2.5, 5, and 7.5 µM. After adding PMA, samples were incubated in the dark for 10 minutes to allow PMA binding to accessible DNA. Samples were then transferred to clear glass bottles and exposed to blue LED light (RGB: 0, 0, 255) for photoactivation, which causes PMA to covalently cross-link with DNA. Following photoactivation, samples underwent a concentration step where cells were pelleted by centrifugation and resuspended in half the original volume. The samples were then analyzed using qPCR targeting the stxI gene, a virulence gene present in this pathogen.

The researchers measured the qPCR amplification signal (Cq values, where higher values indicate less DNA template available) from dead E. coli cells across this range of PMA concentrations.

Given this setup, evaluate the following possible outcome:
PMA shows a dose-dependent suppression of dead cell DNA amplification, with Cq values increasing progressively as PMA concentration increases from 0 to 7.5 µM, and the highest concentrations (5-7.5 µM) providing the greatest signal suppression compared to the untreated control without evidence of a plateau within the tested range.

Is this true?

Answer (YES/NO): NO